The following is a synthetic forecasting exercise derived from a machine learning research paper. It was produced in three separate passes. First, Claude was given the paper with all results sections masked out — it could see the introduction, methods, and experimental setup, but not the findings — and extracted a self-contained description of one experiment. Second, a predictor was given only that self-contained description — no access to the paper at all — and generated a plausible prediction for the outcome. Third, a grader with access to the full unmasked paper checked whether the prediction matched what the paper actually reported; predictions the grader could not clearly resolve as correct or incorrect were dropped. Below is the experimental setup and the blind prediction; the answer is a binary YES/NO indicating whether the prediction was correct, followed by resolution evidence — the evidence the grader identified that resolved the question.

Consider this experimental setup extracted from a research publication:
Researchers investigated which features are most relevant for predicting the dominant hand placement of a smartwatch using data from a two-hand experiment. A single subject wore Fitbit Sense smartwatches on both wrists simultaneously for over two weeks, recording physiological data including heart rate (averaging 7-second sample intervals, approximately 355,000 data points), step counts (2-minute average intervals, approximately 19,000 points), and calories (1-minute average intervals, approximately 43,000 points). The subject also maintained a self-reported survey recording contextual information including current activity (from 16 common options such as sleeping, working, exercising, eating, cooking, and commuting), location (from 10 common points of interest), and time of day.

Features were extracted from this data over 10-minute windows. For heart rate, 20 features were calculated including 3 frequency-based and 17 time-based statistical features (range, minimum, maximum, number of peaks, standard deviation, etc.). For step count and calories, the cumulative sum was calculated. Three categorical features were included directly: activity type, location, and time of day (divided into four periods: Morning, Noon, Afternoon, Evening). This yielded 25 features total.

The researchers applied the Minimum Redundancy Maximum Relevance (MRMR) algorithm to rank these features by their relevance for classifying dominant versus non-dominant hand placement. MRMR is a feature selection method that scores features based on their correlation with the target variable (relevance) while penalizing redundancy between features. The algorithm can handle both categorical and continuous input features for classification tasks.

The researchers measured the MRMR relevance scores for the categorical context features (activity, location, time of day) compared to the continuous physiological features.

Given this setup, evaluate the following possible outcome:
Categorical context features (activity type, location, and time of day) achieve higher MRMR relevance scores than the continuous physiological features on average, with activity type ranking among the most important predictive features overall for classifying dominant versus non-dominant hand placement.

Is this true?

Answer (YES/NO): NO